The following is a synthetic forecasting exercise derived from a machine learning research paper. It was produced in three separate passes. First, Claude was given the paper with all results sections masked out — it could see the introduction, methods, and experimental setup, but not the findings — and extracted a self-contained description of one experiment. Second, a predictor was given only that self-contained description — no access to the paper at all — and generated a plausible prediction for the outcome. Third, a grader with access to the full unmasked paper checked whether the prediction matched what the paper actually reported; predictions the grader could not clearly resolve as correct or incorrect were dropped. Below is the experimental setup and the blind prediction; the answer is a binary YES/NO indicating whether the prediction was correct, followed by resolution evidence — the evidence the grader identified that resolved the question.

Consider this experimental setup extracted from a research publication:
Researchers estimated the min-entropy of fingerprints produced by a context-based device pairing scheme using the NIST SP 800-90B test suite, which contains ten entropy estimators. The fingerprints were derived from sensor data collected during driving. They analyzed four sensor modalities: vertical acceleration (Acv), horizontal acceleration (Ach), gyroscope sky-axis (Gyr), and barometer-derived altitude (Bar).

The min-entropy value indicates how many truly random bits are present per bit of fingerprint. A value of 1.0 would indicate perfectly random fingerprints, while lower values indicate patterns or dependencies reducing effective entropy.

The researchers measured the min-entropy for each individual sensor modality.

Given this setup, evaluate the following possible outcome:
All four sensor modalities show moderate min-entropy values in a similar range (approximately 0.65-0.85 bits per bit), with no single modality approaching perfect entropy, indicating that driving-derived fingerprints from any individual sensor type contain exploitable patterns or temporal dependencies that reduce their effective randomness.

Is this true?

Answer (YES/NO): NO